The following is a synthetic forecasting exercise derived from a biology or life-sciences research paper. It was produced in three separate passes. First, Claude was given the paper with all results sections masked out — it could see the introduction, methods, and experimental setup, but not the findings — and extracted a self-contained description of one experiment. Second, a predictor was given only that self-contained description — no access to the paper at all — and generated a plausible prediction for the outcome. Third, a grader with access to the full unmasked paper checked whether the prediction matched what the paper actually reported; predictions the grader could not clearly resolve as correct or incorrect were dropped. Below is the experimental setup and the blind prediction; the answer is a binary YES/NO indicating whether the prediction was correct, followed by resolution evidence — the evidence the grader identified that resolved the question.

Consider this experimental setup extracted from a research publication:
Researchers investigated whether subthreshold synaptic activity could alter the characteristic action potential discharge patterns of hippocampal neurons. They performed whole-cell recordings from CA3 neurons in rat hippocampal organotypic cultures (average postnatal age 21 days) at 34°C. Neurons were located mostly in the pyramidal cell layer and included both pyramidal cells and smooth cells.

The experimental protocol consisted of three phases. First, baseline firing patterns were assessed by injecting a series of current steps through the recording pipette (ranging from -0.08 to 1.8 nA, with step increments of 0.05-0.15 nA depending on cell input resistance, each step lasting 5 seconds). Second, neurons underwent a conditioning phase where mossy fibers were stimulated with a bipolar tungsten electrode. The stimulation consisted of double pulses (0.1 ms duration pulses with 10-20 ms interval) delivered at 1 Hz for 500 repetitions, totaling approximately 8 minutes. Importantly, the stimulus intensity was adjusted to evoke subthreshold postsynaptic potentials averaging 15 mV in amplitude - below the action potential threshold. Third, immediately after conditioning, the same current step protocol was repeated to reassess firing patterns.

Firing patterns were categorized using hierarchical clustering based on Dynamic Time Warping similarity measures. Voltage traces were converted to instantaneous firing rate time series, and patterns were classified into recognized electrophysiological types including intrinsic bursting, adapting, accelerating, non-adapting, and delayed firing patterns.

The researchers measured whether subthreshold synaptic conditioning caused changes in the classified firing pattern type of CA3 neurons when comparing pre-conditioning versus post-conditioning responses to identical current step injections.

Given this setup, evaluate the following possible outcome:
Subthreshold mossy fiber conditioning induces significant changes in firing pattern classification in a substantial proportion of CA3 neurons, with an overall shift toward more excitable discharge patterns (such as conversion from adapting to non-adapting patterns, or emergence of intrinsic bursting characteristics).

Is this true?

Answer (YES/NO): NO